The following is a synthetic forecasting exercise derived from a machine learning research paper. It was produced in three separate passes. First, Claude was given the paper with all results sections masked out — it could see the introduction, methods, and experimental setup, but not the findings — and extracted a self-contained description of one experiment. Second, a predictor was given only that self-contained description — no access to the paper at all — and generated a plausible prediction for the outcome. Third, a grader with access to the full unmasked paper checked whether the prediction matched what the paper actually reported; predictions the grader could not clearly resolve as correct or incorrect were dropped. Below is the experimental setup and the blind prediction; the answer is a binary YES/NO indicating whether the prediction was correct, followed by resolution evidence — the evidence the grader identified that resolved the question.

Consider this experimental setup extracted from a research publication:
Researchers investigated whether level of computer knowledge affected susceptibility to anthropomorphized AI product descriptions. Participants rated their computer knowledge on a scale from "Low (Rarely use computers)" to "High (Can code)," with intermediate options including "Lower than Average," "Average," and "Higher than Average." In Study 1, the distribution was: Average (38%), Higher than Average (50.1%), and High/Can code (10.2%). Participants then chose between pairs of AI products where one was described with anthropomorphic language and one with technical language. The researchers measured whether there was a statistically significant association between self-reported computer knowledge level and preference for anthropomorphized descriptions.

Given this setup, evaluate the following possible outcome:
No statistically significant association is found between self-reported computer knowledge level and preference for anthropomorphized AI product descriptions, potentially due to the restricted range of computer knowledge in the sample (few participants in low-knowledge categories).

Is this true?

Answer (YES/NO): YES